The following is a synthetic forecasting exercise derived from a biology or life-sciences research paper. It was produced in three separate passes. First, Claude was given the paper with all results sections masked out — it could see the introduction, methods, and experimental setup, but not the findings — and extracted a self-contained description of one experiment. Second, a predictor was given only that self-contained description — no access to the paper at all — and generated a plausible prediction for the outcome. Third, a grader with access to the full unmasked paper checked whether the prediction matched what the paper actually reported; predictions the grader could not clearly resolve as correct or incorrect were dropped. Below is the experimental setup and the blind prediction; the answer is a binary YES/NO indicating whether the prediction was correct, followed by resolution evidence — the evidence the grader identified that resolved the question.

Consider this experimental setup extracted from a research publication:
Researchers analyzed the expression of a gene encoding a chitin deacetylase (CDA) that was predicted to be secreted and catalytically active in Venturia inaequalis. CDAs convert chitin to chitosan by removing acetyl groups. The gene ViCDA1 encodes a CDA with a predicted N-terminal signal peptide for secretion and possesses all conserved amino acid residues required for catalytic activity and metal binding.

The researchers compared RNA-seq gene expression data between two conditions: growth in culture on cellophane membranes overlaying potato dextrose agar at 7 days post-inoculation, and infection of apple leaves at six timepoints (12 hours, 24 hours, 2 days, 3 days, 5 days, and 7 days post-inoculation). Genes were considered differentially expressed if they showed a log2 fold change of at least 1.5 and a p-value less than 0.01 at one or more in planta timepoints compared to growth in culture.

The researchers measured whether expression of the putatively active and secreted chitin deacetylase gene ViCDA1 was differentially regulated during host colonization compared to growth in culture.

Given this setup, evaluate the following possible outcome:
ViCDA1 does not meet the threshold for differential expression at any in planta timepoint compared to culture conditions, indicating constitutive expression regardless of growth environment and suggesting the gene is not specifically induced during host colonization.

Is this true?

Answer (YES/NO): YES